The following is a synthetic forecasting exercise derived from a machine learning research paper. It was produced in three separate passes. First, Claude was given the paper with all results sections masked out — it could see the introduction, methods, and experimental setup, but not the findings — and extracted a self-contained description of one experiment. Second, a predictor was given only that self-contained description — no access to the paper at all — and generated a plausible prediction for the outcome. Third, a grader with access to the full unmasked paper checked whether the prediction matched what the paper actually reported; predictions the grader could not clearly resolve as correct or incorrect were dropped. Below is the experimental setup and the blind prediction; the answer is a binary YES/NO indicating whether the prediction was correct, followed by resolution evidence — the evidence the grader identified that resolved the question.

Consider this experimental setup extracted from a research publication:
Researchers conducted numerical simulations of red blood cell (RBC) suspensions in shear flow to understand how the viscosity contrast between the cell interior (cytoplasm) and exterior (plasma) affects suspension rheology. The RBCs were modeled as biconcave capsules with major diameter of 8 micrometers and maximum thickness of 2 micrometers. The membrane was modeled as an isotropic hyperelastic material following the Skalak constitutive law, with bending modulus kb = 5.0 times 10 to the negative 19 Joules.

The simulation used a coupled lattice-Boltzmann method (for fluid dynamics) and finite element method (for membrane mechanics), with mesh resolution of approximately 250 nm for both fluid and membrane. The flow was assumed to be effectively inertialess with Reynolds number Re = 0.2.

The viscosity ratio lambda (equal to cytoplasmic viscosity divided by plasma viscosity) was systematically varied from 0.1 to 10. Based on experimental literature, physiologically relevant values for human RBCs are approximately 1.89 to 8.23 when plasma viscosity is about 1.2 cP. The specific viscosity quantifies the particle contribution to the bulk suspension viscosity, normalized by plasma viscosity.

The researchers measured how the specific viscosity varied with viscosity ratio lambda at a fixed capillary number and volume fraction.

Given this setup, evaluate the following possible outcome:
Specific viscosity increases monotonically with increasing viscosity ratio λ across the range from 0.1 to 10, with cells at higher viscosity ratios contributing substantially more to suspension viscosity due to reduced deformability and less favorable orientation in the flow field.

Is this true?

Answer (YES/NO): YES